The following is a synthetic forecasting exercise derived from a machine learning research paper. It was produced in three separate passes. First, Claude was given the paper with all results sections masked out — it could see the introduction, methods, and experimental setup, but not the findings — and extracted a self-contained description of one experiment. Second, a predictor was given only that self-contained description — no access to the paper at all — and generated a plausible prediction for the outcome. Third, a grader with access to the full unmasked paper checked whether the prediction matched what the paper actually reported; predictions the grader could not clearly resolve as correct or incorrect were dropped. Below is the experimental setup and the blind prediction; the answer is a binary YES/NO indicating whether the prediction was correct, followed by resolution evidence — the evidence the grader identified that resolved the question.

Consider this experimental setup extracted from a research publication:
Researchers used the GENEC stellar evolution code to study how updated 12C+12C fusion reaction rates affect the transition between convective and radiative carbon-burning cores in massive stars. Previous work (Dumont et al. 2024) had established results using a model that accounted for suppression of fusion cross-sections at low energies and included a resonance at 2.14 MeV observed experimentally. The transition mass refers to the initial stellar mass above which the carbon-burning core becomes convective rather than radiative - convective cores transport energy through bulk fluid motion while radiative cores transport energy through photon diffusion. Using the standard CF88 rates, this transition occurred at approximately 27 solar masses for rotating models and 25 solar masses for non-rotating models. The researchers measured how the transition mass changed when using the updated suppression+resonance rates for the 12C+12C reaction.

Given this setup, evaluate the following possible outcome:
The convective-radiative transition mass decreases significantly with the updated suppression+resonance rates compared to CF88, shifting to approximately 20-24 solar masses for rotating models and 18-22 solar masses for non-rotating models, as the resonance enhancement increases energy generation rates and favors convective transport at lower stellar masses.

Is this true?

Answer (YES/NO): NO